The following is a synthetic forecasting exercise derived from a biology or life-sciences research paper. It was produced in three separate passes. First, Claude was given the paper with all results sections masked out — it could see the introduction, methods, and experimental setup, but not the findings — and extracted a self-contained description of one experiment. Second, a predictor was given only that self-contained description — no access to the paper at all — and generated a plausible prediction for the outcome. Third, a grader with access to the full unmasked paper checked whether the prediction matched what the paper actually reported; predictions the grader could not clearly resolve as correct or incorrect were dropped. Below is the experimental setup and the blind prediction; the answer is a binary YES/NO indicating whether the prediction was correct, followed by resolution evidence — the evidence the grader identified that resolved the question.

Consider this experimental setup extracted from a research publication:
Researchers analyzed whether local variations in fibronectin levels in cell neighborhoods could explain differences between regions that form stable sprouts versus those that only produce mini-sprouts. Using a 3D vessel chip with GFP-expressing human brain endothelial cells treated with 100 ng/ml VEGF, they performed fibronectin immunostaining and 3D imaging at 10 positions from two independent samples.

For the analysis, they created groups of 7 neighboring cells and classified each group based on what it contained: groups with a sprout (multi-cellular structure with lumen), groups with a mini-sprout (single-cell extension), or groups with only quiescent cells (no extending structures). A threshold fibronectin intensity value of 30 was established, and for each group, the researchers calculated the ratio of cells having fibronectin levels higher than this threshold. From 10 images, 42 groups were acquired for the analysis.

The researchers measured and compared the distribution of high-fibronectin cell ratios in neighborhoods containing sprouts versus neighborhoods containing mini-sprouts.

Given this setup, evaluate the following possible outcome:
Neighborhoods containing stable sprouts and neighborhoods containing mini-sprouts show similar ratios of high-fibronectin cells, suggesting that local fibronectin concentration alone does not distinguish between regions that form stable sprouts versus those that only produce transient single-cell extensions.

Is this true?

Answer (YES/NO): NO